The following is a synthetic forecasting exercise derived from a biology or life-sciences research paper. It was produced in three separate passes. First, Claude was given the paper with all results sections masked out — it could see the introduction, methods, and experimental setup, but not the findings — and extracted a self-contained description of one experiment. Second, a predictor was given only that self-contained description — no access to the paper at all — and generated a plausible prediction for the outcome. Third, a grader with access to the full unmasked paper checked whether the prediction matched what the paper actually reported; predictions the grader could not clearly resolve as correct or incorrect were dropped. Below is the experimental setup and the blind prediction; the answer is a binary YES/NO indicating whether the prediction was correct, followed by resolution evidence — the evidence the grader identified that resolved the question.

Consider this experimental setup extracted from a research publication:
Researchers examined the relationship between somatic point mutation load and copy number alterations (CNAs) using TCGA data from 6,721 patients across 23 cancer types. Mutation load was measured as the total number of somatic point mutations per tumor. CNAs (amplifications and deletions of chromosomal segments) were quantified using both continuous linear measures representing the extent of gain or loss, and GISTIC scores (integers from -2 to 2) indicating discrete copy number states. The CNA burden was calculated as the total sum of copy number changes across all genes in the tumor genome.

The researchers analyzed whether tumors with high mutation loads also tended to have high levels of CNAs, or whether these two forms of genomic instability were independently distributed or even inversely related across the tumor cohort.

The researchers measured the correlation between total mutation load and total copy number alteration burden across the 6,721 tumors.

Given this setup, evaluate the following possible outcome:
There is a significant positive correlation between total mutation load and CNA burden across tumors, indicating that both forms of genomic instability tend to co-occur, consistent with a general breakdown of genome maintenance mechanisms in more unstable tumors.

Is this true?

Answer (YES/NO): YES